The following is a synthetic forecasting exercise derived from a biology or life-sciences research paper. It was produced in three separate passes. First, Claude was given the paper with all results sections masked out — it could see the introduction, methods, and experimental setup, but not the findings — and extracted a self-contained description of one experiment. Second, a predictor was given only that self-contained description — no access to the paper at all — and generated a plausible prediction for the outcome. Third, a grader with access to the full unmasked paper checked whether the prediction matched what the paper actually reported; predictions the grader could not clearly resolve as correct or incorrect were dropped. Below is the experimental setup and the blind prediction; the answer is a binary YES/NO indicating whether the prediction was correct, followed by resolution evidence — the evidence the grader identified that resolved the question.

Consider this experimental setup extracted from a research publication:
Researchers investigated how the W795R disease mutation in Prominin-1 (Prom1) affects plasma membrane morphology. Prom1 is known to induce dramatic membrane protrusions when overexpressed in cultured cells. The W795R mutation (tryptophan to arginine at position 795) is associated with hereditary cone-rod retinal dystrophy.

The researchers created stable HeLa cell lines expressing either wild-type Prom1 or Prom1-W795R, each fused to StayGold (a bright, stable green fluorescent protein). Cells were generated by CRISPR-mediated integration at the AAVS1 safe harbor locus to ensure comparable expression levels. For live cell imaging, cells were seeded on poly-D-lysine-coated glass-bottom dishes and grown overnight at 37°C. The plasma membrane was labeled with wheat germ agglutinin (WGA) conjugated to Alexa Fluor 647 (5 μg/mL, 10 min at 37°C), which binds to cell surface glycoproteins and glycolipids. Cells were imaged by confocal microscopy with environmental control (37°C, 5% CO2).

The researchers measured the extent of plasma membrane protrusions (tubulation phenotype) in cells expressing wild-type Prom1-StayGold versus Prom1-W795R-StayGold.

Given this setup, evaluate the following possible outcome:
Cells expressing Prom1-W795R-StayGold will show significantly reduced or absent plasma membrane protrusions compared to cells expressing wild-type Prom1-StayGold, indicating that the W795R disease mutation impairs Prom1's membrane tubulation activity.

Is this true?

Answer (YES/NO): NO